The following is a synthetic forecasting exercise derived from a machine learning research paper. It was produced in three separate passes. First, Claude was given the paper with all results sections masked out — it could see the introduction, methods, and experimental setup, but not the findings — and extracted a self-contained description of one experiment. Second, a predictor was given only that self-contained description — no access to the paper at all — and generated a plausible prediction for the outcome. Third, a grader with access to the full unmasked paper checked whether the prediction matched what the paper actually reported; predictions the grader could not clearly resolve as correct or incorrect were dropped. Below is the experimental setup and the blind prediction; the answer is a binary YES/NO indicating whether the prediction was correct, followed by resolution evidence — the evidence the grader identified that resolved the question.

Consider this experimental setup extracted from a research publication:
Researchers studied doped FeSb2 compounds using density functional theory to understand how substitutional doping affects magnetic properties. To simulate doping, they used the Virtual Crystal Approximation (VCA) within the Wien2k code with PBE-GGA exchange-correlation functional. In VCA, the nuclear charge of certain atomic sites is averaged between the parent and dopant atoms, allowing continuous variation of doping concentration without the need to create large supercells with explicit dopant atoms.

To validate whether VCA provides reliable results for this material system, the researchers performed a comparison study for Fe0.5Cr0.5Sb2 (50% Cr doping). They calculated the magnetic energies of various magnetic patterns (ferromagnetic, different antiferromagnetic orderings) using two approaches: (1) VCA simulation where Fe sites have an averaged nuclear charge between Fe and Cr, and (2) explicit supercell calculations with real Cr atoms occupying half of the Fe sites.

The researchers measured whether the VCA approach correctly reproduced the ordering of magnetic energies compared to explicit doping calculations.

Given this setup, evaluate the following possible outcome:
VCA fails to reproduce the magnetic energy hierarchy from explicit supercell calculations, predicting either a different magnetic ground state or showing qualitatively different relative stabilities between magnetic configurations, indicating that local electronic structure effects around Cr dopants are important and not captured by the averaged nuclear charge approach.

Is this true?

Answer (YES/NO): NO